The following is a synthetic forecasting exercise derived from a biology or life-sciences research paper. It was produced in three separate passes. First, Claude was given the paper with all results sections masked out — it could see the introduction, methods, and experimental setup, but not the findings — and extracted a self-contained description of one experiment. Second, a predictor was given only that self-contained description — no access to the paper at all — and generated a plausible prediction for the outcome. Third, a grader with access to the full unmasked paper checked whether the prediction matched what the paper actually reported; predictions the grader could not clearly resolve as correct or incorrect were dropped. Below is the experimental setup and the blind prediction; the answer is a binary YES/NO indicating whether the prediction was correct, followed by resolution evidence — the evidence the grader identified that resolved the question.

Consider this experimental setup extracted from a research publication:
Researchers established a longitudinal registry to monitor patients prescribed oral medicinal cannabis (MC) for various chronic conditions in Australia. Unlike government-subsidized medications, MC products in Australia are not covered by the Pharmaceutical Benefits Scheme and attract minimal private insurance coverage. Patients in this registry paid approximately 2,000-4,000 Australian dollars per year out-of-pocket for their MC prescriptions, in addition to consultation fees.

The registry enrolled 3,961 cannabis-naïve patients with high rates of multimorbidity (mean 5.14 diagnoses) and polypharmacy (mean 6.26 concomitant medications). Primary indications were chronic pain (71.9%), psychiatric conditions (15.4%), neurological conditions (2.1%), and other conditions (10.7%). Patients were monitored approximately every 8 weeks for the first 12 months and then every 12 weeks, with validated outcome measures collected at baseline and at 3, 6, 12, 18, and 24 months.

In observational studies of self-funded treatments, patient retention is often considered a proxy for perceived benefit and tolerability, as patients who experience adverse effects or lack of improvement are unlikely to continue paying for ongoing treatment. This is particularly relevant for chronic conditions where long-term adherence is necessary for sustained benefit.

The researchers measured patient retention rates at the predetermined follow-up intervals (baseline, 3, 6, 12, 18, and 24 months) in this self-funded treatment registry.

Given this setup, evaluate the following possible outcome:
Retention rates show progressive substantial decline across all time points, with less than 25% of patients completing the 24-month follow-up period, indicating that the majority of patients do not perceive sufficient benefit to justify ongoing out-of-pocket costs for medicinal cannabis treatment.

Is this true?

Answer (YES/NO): NO